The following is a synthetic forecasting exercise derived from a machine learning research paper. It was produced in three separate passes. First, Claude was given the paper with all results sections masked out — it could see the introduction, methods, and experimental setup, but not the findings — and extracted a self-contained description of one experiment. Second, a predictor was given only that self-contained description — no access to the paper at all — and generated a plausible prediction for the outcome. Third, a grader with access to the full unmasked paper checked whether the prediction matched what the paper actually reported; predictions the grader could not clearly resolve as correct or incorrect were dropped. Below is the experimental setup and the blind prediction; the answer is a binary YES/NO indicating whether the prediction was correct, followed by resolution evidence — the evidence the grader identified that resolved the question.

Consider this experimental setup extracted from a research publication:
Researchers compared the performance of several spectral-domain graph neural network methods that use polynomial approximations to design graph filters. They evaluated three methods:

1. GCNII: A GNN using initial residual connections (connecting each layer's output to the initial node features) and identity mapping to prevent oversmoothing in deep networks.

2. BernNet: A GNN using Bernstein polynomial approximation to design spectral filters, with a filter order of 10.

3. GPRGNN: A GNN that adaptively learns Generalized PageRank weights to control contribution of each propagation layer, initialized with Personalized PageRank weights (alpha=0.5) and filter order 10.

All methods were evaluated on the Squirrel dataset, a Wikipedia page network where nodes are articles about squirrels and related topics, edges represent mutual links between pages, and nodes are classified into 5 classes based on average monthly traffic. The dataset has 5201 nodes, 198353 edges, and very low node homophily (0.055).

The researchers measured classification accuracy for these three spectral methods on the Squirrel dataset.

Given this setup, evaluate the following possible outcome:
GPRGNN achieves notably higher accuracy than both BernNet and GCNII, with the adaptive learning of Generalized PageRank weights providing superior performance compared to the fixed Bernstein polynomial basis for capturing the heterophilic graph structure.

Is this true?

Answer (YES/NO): NO